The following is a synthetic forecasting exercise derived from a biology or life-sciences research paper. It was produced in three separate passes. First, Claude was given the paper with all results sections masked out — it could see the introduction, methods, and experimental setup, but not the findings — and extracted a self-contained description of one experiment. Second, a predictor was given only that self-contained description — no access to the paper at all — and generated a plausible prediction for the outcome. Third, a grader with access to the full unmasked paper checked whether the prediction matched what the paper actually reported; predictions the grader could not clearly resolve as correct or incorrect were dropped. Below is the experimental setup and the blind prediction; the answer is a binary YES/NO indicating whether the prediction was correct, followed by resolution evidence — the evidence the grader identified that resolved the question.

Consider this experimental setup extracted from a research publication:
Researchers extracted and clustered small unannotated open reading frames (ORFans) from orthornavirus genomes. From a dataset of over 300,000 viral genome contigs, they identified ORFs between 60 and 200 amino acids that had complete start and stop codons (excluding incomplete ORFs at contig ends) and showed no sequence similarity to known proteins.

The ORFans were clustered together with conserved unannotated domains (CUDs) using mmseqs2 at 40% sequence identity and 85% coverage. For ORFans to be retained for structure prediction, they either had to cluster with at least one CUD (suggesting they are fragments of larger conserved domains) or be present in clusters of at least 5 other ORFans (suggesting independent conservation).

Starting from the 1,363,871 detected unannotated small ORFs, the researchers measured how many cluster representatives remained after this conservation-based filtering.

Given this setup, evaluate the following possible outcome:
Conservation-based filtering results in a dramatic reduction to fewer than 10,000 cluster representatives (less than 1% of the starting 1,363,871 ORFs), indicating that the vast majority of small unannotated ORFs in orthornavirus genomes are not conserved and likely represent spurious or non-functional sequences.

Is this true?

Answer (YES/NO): NO